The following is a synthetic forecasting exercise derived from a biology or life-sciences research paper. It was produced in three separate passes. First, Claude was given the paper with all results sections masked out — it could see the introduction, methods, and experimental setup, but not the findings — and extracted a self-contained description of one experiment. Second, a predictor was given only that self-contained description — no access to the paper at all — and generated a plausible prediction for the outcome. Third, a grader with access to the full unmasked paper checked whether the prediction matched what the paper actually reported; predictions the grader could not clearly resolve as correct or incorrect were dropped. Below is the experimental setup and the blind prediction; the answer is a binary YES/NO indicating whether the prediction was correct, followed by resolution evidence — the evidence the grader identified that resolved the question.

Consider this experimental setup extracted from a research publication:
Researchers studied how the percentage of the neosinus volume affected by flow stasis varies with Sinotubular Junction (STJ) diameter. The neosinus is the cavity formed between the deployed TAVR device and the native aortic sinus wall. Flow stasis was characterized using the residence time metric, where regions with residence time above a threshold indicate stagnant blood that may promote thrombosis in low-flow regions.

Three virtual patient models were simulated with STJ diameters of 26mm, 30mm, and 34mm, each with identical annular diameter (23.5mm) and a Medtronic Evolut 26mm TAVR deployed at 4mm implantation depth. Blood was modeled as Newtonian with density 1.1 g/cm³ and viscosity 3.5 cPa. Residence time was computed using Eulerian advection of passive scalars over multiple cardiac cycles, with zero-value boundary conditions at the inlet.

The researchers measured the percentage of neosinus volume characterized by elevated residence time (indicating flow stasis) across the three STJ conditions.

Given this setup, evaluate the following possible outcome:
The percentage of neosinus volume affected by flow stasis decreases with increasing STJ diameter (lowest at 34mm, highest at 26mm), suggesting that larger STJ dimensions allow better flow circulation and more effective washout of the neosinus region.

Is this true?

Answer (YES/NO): NO